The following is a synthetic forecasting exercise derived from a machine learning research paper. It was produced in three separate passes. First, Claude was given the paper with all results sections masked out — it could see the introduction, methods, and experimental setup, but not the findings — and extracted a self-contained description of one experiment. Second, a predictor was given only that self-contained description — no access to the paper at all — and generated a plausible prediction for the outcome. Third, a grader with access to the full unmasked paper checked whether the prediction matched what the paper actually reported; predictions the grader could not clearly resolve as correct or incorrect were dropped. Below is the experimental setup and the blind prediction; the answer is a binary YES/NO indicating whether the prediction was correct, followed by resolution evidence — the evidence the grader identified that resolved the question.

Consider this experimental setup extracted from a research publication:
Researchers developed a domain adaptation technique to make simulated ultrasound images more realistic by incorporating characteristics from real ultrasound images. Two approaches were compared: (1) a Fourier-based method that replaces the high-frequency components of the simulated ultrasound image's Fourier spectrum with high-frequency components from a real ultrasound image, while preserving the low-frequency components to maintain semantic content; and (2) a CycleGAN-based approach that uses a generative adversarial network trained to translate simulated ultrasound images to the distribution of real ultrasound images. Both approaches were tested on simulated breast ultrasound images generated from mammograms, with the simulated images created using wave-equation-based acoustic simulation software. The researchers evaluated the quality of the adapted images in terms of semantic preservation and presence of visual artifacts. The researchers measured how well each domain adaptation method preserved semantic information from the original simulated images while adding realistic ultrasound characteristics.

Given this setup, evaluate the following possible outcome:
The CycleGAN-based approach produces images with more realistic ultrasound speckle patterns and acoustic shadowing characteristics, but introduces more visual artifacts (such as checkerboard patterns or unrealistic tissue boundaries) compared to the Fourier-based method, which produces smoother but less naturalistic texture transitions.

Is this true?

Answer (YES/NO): NO